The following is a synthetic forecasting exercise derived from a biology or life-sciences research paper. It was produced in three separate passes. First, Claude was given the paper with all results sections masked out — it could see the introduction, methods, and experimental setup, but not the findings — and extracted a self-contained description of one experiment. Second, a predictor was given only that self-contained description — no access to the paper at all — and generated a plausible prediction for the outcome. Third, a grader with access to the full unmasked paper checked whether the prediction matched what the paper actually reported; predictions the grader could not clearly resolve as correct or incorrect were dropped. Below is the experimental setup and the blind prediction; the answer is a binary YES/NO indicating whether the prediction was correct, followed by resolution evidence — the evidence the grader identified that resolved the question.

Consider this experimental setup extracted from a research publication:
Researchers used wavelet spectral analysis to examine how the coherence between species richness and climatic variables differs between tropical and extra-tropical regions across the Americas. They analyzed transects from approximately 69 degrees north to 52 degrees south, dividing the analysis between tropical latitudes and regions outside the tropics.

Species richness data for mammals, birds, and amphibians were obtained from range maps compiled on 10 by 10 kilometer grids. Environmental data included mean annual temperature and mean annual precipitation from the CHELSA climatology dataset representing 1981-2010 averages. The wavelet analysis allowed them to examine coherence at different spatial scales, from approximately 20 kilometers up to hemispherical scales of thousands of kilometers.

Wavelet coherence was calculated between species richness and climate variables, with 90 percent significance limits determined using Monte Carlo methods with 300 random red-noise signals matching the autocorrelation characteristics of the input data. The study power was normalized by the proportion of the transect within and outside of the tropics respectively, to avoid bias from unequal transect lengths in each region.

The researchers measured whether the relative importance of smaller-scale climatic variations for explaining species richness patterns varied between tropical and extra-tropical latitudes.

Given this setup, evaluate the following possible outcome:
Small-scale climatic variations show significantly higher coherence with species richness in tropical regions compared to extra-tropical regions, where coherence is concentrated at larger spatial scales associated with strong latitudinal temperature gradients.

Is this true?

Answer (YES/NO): YES